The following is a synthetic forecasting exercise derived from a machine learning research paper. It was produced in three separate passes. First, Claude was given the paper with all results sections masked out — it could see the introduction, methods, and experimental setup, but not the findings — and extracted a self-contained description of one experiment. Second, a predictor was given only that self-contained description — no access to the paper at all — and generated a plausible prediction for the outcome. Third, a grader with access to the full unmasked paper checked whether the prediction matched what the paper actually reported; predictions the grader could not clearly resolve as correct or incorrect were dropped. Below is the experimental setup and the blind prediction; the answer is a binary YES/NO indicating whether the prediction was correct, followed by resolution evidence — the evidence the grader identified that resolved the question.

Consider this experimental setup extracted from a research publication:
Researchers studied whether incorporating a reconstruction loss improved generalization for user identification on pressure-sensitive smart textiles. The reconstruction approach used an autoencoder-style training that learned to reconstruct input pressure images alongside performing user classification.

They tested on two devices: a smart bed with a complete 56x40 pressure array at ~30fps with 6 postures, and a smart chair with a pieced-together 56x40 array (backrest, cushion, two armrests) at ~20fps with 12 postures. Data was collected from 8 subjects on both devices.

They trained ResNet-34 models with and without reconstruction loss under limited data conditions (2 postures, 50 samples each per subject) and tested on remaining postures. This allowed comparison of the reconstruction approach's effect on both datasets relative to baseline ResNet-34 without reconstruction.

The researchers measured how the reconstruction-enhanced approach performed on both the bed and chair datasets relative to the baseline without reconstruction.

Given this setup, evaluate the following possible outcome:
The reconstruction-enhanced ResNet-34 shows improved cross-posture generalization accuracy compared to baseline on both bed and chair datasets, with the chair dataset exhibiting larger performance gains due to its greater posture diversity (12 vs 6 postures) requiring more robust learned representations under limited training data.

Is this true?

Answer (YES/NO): NO